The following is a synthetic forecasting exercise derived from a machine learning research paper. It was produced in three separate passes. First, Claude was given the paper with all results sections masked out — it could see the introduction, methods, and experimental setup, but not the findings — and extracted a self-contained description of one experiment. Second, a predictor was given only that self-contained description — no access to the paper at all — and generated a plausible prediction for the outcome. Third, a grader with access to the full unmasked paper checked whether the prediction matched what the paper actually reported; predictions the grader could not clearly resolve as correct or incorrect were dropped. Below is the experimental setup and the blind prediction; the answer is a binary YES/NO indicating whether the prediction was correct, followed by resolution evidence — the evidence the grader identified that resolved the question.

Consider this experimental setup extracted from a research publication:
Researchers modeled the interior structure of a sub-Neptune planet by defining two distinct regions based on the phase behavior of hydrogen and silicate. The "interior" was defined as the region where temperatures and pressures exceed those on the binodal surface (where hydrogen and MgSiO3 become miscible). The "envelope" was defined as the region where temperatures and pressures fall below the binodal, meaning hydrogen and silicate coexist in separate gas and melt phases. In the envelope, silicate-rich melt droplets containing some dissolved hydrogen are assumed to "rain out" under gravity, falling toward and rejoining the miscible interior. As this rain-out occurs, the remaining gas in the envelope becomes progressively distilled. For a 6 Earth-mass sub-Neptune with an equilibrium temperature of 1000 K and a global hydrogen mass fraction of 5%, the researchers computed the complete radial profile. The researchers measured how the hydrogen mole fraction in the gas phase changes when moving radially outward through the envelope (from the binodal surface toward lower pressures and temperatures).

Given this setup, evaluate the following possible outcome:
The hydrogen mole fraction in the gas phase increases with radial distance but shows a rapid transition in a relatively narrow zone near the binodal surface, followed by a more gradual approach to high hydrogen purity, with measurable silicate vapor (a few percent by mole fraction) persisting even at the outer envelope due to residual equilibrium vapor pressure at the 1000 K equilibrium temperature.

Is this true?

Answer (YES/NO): NO